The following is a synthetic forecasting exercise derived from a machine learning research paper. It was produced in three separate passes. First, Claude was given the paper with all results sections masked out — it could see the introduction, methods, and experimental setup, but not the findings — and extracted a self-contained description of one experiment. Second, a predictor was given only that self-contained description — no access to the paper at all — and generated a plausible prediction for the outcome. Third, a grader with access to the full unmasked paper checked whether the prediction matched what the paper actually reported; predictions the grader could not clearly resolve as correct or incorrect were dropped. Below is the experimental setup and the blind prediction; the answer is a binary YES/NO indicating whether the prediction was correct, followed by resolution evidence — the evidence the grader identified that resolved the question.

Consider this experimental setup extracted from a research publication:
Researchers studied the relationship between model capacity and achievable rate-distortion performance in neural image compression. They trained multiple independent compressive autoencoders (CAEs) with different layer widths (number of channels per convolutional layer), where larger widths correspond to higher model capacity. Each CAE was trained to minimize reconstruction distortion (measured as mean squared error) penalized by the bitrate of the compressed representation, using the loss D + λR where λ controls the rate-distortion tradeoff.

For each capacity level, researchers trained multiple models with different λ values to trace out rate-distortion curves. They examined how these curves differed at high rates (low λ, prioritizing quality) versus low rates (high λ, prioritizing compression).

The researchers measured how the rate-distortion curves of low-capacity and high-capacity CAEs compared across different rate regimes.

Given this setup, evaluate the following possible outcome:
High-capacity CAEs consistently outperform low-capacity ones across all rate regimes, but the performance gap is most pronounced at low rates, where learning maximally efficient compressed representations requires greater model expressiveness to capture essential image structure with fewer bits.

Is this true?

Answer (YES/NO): NO